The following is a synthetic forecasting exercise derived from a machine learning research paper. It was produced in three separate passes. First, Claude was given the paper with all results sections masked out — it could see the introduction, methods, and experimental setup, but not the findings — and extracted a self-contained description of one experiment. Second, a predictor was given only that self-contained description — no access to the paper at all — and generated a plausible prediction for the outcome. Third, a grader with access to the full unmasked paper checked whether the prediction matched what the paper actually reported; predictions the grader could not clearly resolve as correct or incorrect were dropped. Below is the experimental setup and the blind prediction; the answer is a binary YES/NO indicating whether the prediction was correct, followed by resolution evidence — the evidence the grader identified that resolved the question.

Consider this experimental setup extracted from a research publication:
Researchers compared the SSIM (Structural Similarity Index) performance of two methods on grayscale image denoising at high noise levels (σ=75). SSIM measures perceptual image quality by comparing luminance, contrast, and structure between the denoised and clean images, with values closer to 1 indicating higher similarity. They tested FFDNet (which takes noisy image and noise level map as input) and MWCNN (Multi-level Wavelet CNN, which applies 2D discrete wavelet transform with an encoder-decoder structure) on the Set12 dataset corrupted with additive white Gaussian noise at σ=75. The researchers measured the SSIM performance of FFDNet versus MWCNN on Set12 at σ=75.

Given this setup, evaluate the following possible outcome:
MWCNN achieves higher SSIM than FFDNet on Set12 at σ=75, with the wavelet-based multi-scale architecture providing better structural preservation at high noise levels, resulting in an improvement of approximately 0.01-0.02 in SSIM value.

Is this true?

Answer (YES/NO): NO